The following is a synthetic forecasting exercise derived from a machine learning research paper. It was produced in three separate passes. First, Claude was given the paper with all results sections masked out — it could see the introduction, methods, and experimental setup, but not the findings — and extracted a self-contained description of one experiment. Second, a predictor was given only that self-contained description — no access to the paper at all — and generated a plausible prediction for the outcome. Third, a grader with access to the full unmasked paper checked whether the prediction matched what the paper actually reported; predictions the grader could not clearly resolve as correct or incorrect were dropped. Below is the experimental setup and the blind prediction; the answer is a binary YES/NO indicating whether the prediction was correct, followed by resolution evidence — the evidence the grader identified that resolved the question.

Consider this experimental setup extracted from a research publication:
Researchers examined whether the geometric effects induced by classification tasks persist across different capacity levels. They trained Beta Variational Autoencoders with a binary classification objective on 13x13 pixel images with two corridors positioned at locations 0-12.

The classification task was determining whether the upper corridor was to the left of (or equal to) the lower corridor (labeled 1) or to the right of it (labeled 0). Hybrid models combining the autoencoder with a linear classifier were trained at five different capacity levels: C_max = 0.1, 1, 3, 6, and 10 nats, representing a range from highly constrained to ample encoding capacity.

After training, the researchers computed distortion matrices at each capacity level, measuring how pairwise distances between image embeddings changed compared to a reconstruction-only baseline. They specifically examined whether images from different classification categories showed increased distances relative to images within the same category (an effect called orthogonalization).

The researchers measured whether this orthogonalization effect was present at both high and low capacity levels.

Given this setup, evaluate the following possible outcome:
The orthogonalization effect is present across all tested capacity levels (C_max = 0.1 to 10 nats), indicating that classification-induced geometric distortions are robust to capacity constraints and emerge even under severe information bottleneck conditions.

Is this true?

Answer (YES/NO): YES